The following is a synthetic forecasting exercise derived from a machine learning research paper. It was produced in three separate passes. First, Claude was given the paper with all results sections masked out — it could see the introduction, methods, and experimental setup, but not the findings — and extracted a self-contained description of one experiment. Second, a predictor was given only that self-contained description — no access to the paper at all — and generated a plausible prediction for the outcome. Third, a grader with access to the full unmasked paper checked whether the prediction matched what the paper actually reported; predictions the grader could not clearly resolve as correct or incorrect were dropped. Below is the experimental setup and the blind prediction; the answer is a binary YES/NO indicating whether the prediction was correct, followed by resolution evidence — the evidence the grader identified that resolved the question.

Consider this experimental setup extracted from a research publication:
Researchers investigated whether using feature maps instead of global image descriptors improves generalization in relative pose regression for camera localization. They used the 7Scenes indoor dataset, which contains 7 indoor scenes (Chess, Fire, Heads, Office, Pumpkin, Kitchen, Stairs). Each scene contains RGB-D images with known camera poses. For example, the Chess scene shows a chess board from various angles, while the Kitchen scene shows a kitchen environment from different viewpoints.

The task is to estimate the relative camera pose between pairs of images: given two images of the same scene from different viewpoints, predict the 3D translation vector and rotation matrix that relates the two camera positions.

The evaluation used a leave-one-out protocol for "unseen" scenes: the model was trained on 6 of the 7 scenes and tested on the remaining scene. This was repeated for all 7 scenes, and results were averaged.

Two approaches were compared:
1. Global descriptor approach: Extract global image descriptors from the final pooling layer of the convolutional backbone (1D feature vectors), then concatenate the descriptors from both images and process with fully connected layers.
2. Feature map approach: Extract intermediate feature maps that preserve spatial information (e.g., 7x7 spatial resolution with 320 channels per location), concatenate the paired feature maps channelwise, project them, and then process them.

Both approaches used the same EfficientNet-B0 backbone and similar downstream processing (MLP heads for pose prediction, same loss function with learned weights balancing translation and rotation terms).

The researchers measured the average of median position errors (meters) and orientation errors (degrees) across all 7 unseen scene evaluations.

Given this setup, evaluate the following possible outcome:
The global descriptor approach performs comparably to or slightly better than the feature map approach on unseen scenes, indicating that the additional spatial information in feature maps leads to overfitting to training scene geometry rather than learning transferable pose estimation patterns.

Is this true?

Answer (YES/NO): NO